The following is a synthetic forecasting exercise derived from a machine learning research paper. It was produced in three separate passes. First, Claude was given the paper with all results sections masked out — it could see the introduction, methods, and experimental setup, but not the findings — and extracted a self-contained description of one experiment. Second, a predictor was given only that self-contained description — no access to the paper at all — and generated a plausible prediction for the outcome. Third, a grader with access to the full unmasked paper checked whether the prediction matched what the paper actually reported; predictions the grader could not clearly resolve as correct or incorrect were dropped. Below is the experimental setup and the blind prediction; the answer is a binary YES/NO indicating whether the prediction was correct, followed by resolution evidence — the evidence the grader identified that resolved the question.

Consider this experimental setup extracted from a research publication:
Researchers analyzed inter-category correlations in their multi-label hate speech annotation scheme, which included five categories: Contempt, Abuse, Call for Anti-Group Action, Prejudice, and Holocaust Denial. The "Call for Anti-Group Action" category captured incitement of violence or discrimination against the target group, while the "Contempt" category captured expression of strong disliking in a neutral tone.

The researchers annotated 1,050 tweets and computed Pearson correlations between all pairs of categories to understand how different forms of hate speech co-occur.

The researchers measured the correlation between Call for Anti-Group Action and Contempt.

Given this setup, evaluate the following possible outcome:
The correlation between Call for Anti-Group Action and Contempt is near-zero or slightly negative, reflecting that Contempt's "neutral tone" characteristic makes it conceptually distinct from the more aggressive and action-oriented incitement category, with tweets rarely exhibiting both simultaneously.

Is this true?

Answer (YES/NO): YES